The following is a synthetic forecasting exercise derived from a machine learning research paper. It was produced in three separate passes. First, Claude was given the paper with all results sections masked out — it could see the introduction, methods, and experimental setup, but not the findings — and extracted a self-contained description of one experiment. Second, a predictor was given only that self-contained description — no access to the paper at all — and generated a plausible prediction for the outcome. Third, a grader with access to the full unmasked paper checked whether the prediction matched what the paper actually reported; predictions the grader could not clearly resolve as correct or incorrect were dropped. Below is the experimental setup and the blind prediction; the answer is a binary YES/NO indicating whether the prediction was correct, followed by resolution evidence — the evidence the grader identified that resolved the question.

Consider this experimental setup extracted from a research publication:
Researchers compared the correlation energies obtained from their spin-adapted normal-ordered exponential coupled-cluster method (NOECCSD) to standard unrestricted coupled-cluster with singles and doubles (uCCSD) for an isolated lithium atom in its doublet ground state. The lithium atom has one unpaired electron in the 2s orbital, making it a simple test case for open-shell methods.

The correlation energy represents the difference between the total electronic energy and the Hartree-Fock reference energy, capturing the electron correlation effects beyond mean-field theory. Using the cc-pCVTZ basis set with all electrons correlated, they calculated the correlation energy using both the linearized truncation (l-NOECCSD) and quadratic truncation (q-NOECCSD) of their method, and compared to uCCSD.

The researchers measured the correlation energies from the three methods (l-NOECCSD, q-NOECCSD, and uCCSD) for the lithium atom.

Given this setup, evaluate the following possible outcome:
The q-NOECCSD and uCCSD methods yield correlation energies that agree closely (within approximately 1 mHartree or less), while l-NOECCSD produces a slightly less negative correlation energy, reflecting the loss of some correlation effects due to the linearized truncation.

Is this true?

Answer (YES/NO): NO